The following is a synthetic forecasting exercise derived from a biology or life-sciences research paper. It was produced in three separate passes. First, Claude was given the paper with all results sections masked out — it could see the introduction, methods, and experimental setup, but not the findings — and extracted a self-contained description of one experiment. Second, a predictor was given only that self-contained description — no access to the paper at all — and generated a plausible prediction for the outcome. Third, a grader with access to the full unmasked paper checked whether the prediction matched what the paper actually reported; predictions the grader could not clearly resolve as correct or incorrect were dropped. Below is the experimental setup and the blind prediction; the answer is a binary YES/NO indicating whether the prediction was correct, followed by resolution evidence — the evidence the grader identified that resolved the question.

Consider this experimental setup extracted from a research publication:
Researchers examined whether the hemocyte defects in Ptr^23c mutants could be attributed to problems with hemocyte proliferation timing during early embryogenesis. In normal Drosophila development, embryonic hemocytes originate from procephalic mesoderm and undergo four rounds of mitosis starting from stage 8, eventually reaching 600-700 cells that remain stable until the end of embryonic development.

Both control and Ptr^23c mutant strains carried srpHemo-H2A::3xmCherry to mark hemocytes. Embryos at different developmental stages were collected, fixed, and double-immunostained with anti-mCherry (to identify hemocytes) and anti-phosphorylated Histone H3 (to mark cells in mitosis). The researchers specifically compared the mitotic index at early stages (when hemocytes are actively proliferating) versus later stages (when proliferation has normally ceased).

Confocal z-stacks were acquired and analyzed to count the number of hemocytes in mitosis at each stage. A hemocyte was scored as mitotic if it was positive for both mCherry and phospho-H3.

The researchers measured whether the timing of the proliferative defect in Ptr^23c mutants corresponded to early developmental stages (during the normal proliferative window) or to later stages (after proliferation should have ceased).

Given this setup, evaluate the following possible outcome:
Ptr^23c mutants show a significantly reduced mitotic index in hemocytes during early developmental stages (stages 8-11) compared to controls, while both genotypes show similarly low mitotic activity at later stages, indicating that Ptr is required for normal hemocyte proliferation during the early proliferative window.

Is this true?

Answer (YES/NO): NO